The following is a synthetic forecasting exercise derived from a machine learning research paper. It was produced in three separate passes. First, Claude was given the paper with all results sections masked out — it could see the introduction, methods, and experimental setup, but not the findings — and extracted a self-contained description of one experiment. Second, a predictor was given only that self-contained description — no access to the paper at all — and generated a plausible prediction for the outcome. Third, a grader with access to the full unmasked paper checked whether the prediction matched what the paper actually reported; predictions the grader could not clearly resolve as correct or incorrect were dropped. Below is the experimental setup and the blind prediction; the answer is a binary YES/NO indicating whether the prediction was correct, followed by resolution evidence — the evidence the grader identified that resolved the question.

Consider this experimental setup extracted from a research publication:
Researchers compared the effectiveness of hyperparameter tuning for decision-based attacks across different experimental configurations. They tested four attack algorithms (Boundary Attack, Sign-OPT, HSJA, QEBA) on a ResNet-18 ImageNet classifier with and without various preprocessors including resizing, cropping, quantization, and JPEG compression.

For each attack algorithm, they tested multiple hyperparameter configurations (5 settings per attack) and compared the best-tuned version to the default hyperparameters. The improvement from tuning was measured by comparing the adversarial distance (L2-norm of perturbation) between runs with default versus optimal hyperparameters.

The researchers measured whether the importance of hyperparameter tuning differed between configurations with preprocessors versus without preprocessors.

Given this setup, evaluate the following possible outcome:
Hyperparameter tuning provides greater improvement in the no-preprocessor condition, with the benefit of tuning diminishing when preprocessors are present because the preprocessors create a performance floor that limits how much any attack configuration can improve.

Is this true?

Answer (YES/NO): NO